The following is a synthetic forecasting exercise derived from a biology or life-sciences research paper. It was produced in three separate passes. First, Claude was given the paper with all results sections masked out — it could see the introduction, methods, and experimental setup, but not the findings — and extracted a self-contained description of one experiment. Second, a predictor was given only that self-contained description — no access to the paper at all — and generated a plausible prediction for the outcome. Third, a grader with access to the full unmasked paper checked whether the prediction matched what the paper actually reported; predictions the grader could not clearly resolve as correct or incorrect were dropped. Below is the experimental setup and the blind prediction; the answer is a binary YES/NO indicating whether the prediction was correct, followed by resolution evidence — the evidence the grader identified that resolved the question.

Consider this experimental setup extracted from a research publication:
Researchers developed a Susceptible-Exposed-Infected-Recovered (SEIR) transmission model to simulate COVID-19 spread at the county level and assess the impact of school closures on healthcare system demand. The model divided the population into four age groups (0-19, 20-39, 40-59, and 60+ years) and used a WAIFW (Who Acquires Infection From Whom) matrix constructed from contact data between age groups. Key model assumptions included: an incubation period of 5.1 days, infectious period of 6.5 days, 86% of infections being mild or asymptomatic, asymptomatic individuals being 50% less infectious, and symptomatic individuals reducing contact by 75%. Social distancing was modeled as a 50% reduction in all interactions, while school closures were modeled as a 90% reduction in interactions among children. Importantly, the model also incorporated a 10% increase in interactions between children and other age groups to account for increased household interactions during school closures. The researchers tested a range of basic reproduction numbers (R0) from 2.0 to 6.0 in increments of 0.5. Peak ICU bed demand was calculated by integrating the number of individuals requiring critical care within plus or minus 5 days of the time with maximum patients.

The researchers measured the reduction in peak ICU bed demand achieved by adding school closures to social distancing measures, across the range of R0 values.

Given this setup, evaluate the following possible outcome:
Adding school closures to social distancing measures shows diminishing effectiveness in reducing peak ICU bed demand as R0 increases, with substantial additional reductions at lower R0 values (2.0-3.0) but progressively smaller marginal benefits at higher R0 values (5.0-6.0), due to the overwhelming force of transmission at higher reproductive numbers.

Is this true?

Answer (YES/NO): YES